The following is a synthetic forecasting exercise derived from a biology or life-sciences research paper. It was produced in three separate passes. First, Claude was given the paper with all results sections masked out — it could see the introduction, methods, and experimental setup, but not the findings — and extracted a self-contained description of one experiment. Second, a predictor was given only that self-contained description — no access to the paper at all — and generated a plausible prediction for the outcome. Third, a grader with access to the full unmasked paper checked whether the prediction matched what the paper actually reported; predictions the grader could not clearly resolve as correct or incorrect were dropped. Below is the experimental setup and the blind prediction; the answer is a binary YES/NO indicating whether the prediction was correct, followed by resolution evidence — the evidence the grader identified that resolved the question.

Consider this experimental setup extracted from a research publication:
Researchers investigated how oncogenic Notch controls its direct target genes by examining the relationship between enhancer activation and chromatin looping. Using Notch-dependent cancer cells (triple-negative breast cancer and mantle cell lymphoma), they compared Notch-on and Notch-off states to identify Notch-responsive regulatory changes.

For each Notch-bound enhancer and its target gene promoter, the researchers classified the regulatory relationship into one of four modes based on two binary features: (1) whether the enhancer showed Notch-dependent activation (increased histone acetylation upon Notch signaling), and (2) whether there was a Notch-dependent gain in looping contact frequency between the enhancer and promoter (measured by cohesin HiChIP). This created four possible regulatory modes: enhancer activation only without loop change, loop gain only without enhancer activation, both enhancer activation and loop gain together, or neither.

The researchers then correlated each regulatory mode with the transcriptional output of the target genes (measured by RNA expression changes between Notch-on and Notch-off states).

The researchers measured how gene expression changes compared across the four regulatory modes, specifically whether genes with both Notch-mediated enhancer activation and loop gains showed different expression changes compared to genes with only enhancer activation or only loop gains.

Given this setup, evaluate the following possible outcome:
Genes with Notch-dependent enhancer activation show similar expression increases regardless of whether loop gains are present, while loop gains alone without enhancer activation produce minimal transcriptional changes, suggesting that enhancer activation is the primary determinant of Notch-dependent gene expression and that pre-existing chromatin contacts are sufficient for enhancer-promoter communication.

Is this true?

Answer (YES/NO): NO